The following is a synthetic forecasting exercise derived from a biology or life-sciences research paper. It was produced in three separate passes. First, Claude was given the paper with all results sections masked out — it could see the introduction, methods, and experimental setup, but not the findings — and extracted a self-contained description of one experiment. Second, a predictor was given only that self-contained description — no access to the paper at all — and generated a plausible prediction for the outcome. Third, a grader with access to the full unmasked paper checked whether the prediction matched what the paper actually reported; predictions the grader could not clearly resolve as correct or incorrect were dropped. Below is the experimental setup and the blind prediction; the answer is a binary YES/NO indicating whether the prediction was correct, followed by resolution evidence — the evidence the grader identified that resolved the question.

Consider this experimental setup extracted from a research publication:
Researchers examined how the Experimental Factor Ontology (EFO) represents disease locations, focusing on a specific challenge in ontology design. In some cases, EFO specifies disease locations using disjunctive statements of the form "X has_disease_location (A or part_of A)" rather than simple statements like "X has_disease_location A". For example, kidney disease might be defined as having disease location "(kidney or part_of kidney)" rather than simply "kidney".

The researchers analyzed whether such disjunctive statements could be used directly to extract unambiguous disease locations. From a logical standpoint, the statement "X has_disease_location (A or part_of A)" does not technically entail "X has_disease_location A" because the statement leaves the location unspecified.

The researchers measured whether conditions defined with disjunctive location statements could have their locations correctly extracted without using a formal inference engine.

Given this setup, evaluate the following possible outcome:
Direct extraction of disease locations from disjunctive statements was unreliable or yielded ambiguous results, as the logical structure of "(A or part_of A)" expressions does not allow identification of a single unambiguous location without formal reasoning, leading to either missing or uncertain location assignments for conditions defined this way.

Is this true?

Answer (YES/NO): YES